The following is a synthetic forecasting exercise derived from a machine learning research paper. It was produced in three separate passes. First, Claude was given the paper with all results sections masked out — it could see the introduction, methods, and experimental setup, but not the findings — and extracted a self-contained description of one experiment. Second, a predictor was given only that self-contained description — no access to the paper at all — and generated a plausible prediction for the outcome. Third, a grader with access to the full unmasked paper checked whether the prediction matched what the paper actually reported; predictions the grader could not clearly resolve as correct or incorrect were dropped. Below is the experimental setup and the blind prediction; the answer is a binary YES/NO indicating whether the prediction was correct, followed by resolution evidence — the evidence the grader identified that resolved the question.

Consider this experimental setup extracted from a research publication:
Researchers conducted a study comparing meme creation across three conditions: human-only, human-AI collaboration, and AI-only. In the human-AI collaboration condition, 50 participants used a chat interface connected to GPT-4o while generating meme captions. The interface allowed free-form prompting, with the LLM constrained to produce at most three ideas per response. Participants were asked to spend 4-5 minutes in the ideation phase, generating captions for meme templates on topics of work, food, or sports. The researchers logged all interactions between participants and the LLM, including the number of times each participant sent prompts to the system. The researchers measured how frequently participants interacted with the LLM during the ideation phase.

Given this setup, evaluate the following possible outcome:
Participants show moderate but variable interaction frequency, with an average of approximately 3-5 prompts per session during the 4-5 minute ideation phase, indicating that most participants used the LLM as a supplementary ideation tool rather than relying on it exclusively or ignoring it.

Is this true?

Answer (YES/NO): NO